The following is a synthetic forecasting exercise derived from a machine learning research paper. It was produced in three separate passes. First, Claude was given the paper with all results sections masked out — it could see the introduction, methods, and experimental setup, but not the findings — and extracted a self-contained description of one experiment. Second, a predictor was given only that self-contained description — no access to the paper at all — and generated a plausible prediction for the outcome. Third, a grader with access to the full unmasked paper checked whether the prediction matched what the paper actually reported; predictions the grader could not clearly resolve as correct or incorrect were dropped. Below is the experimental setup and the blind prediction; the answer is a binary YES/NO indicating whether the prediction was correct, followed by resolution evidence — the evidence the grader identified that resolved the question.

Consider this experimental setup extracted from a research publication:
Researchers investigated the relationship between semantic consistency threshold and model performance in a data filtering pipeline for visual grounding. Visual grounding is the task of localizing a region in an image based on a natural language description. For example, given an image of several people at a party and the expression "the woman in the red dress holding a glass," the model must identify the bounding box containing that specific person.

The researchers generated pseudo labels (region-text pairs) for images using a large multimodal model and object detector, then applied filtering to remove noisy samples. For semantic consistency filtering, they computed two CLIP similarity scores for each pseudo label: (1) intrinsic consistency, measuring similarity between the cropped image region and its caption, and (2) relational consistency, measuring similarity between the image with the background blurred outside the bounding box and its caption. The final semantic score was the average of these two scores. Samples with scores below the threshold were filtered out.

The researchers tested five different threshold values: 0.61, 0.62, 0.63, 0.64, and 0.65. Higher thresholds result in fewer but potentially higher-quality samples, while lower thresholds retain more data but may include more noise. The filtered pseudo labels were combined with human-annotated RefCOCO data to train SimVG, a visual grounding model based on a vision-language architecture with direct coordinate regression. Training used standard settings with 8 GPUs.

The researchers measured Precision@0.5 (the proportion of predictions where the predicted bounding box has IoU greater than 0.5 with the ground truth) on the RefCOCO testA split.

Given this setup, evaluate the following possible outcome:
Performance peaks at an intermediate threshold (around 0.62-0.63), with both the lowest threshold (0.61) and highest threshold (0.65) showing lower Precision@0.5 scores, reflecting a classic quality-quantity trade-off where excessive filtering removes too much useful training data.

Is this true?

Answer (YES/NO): YES